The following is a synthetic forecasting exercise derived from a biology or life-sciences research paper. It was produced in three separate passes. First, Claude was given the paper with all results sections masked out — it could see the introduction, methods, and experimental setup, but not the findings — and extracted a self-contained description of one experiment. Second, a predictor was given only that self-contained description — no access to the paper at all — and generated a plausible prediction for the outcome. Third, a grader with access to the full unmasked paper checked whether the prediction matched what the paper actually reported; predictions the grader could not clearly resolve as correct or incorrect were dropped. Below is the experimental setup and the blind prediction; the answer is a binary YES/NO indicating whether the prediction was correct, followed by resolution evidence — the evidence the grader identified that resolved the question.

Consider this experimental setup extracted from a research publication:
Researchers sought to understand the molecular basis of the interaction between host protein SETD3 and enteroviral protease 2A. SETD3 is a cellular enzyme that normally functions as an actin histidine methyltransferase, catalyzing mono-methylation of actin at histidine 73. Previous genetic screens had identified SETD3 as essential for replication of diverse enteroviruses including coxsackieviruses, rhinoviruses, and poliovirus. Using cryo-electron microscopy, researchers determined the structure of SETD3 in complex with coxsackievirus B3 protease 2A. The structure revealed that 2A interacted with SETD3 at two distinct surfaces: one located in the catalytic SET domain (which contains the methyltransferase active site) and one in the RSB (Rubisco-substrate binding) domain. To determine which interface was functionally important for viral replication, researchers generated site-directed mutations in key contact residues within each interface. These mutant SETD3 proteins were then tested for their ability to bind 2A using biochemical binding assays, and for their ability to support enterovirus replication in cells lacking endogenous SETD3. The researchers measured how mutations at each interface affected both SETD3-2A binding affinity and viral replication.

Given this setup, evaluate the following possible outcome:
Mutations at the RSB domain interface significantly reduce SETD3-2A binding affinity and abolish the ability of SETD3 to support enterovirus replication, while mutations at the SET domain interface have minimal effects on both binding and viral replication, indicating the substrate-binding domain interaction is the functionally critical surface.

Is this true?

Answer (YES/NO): NO